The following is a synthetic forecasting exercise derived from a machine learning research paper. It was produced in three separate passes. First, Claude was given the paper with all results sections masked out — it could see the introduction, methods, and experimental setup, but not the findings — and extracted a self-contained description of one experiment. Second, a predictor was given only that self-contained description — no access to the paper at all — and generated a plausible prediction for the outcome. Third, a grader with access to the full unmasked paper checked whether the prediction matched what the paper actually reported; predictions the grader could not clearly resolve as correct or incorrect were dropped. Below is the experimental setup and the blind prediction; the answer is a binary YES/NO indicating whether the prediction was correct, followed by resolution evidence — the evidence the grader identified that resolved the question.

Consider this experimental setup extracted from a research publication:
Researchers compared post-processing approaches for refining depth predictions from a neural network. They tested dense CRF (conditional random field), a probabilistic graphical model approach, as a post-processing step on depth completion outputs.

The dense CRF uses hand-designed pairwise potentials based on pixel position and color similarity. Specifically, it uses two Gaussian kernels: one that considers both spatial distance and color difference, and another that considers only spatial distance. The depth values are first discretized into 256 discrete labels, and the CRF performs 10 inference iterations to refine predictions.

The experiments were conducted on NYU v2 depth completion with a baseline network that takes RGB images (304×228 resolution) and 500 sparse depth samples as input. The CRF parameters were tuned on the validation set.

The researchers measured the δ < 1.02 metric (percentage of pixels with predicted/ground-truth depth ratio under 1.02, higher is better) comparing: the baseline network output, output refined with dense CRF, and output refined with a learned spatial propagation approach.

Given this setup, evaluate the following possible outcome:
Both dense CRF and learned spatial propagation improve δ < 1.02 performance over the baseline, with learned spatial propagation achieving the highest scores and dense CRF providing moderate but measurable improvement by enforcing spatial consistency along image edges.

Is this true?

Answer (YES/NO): NO